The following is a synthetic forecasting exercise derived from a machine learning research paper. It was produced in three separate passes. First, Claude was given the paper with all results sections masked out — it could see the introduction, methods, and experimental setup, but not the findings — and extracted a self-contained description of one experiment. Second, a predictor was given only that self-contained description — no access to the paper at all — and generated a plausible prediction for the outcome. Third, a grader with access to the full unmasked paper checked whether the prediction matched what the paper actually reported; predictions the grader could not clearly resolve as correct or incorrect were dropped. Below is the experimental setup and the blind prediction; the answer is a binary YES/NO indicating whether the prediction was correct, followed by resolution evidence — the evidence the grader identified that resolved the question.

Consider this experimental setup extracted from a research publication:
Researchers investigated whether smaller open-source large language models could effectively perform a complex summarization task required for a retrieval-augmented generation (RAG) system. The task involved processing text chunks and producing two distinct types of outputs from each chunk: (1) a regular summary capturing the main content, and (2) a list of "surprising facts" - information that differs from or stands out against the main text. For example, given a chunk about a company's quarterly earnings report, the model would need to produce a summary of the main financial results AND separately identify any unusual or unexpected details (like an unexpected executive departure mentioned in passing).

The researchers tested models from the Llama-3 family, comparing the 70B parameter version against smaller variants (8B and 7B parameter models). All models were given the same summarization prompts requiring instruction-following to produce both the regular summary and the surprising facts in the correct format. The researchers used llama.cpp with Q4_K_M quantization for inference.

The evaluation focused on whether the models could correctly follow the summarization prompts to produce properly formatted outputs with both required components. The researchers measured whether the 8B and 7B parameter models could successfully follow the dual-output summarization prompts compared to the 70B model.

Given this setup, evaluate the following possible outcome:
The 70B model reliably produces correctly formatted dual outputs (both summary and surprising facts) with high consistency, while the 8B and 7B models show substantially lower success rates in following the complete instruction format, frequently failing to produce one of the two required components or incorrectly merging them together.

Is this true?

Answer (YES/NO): NO